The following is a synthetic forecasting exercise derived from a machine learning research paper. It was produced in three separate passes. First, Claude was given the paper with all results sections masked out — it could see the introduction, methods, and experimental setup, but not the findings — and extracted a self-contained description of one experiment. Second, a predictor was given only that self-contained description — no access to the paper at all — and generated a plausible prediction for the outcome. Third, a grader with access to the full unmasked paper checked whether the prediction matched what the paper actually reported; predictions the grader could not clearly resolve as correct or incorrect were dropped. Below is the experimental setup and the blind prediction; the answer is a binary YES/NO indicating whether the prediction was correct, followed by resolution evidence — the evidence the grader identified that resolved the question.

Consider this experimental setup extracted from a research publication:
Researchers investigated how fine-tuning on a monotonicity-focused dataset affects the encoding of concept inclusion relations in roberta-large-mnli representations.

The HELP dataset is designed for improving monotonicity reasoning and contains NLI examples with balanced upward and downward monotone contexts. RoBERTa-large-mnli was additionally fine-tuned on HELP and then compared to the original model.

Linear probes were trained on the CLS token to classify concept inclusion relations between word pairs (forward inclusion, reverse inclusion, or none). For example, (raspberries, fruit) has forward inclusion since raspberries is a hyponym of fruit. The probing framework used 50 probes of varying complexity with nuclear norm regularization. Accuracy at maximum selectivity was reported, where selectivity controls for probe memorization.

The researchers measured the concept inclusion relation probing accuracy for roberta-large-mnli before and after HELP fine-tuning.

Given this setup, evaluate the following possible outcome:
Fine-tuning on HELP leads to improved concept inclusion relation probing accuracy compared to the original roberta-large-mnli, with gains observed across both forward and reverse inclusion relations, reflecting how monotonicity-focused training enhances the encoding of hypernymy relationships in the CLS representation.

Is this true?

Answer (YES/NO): NO